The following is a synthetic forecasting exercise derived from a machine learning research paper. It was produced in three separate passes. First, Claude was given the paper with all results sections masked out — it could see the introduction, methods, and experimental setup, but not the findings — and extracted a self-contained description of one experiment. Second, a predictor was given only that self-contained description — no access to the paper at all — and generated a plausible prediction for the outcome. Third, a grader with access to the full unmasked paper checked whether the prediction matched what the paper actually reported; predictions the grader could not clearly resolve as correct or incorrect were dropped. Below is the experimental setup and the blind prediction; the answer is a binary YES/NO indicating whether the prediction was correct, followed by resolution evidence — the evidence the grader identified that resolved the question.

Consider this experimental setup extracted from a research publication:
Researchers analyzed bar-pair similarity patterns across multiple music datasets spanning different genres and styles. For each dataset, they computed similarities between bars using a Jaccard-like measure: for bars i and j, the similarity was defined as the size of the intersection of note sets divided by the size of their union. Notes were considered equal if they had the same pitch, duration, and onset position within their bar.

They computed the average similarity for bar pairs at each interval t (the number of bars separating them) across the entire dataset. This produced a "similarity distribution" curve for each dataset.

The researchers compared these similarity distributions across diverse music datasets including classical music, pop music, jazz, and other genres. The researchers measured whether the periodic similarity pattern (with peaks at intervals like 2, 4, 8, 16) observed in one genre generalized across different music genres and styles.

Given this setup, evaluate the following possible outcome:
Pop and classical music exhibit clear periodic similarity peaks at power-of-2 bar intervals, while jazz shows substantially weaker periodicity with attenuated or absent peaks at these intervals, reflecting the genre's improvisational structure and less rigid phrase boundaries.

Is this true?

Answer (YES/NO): NO